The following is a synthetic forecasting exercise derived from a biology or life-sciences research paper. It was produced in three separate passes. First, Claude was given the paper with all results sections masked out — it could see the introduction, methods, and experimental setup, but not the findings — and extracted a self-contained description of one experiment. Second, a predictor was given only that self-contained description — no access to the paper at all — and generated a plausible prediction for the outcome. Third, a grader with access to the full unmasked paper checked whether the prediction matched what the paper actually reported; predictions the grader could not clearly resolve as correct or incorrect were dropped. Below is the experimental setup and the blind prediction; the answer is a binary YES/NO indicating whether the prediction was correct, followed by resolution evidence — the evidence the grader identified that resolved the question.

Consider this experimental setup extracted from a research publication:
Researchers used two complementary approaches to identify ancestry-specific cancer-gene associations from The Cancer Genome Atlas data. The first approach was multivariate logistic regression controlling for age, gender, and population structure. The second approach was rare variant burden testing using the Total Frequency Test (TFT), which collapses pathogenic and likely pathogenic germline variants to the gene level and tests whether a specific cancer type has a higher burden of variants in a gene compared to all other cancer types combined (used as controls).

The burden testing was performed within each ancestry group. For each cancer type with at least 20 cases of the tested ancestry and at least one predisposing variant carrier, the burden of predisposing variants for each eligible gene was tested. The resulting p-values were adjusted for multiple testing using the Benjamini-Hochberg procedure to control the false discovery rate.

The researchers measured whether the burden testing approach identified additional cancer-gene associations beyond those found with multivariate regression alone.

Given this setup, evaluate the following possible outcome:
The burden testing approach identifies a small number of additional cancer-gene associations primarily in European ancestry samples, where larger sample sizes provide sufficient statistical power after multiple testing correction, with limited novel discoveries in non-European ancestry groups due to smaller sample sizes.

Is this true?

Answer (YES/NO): NO